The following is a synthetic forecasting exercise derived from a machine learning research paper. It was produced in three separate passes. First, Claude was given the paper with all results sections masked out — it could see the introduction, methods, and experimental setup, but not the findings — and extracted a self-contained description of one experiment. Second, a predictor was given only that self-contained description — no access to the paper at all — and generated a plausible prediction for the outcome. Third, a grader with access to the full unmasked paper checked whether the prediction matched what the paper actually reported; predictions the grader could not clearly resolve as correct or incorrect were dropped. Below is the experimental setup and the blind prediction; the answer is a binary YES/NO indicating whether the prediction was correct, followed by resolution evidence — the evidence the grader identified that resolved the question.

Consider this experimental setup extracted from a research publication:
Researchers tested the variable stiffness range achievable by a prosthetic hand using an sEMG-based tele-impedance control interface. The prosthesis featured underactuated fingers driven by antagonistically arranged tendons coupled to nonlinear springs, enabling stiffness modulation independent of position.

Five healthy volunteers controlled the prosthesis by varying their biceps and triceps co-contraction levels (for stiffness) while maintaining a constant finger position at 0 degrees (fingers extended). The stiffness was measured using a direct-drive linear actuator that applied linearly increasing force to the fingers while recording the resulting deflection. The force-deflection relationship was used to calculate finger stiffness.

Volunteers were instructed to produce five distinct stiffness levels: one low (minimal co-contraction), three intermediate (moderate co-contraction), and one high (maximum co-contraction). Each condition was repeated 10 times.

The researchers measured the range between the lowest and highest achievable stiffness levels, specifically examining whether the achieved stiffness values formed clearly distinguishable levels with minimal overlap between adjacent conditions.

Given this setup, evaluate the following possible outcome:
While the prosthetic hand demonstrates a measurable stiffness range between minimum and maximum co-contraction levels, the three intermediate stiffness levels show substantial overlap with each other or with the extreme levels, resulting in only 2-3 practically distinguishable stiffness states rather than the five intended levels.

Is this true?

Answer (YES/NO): NO